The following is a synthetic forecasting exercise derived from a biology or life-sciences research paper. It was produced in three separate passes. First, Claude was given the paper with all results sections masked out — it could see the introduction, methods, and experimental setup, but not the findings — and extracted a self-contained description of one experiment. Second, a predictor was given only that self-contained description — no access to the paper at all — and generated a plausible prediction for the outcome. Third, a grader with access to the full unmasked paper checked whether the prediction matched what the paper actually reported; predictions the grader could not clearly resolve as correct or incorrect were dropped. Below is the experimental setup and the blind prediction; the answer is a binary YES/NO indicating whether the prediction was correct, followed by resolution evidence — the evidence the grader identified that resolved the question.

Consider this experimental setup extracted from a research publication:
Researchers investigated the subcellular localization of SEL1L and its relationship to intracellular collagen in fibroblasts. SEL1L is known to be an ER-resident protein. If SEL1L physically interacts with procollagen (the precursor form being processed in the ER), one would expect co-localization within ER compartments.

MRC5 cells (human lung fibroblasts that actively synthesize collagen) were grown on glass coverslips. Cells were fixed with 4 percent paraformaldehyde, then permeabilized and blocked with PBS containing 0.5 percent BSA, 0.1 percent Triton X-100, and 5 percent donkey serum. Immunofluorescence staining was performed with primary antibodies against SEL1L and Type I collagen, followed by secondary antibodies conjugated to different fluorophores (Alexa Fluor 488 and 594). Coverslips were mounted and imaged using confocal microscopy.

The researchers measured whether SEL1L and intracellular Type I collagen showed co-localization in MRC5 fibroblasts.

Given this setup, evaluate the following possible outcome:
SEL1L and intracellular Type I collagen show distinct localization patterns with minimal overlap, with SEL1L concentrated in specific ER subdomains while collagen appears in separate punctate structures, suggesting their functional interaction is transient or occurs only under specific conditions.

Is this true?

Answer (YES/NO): NO